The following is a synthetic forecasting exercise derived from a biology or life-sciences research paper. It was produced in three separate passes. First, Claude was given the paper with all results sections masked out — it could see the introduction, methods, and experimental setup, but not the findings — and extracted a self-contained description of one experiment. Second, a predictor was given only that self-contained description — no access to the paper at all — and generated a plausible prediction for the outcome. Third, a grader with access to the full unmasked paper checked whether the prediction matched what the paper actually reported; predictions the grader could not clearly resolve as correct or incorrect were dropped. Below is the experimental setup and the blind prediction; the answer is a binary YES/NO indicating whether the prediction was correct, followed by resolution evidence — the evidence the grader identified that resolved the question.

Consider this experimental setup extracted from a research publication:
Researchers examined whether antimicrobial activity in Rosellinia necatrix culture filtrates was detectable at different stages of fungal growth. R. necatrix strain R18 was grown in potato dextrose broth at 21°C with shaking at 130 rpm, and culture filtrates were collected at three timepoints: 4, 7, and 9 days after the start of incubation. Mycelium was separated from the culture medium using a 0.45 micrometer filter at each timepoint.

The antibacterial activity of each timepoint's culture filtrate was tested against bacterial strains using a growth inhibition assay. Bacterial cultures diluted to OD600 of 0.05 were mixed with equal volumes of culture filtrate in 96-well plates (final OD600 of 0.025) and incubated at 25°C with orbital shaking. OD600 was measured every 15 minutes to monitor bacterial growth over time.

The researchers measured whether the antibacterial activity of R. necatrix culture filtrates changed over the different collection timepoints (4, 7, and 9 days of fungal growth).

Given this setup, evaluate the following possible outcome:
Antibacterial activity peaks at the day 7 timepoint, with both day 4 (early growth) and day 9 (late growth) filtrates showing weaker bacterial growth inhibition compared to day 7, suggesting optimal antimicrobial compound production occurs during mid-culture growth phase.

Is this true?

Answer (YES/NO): NO